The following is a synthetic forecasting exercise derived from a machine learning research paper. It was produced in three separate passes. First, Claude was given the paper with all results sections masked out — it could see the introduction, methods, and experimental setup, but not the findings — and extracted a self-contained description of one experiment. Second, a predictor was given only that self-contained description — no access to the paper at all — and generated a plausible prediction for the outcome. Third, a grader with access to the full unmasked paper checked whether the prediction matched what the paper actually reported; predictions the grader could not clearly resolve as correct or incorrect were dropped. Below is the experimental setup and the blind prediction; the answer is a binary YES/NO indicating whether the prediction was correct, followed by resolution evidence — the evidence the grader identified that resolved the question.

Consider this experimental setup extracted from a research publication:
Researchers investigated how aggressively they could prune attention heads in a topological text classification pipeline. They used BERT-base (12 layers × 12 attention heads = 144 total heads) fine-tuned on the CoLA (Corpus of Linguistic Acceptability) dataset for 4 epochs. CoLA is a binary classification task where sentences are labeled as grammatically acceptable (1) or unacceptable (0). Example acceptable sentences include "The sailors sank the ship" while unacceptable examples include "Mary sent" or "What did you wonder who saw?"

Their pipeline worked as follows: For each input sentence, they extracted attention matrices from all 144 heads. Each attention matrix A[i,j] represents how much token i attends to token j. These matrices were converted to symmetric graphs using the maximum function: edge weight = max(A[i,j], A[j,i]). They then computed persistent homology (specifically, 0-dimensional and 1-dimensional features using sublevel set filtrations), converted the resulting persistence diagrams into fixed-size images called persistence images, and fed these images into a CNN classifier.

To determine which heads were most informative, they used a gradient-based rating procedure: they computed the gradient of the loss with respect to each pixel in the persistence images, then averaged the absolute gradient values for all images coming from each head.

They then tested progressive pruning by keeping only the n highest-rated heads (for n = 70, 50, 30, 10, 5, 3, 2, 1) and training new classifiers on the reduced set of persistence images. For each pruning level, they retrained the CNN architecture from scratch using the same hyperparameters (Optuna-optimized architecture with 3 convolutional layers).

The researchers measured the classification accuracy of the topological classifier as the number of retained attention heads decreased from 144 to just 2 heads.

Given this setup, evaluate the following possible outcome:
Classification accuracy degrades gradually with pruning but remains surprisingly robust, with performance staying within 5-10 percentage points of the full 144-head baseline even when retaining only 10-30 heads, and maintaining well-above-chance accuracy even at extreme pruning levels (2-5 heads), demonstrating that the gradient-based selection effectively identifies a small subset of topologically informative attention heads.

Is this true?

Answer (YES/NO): NO